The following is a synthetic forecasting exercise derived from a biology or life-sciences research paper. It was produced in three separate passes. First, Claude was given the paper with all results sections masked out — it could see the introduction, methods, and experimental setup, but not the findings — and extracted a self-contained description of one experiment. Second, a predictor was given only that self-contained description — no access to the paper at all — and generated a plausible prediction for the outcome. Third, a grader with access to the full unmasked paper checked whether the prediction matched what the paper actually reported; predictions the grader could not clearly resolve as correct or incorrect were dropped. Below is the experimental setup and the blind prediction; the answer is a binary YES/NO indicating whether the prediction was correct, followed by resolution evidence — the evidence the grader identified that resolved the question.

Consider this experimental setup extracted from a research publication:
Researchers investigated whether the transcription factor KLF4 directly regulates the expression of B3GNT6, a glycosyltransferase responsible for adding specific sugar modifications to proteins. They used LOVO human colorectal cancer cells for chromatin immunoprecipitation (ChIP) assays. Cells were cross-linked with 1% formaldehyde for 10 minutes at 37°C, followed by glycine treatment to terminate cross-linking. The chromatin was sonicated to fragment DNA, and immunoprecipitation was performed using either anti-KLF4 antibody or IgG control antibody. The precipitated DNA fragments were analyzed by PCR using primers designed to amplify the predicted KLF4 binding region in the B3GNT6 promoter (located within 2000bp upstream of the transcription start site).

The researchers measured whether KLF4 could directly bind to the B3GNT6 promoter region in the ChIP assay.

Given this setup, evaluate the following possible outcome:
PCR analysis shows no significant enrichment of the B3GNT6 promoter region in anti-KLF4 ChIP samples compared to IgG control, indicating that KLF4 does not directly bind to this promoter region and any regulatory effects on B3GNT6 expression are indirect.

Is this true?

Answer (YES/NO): NO